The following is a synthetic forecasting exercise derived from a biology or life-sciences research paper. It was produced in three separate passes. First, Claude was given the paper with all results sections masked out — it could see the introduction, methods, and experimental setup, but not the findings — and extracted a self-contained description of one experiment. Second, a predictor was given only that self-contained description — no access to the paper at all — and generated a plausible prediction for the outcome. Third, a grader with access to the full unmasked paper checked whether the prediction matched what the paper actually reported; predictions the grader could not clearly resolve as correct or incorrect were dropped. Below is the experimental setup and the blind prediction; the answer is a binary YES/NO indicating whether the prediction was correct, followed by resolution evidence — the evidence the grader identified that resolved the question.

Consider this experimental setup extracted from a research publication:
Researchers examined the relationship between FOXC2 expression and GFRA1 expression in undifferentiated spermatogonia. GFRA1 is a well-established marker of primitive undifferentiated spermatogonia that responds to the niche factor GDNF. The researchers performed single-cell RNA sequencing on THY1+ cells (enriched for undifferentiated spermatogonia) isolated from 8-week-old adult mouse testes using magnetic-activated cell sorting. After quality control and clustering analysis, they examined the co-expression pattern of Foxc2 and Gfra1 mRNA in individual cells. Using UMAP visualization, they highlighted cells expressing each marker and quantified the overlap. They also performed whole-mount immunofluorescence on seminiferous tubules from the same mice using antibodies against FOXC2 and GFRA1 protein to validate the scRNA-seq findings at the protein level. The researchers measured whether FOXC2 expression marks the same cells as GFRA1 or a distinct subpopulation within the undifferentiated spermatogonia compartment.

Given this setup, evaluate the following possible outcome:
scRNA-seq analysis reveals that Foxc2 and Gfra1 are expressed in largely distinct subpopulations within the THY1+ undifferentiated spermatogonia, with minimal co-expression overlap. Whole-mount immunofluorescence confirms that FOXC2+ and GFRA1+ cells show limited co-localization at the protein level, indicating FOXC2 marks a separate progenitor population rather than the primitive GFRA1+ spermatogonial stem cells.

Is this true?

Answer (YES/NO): NO